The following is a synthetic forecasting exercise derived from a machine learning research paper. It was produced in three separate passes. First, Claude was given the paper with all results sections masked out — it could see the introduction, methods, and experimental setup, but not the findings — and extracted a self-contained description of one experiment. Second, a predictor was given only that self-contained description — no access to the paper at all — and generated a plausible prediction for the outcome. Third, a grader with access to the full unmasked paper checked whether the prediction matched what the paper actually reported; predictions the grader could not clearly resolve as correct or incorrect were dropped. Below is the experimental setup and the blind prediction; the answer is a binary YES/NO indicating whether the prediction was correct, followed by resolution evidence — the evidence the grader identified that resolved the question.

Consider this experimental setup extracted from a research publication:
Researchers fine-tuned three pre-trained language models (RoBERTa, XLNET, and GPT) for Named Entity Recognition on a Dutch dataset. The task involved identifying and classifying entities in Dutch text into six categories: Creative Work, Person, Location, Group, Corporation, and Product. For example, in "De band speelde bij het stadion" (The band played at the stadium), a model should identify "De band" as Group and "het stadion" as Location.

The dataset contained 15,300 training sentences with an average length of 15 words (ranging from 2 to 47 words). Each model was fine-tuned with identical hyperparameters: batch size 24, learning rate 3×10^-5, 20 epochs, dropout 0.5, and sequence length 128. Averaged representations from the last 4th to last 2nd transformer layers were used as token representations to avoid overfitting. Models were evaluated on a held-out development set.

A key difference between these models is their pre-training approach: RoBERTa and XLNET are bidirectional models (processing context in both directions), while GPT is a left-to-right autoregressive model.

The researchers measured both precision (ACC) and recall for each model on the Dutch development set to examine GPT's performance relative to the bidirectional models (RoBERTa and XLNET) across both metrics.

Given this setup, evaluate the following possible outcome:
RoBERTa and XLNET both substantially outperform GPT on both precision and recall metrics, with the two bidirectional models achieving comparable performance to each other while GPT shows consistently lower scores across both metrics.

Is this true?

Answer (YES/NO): NO